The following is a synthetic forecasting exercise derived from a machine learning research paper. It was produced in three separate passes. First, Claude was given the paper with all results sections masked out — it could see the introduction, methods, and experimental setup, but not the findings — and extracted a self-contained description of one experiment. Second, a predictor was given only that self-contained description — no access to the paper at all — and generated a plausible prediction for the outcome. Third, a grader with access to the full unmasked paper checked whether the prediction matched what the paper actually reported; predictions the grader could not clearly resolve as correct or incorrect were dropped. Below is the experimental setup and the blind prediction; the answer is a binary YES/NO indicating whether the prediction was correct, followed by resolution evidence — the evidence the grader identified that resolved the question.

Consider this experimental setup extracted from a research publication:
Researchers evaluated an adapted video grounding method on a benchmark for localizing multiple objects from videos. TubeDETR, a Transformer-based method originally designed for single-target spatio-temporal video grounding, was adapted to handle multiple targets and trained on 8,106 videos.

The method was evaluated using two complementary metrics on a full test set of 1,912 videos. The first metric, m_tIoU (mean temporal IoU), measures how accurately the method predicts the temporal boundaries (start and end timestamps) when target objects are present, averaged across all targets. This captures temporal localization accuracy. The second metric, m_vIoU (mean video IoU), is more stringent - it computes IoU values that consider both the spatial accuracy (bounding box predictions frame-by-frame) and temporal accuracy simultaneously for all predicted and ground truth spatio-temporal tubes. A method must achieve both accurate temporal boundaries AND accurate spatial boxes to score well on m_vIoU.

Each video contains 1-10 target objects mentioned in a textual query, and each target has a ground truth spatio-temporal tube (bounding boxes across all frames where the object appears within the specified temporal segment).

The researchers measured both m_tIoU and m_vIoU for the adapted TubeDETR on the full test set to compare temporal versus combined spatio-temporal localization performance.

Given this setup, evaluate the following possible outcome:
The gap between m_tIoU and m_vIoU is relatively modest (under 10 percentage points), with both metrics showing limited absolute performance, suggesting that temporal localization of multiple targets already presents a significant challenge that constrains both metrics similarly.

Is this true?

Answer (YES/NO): NO